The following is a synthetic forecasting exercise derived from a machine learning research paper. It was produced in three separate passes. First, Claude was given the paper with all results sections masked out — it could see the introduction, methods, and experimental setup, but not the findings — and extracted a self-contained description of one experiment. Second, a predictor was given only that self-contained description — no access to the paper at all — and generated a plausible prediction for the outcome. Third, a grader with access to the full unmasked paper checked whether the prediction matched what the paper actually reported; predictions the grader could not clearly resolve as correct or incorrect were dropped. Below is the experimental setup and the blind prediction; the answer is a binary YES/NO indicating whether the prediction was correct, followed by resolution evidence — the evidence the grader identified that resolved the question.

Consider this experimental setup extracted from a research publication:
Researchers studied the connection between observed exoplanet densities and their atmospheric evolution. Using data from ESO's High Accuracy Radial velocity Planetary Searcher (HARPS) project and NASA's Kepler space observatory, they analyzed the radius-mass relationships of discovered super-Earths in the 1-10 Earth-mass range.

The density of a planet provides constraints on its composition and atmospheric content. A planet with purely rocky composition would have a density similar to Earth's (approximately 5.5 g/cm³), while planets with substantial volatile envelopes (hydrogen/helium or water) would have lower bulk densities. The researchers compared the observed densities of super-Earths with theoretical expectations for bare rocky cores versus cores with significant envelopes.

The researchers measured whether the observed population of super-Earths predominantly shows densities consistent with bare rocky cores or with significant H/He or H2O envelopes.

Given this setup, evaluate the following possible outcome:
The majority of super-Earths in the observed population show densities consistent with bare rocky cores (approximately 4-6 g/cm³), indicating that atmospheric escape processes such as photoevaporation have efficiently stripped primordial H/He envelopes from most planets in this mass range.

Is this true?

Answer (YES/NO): NO